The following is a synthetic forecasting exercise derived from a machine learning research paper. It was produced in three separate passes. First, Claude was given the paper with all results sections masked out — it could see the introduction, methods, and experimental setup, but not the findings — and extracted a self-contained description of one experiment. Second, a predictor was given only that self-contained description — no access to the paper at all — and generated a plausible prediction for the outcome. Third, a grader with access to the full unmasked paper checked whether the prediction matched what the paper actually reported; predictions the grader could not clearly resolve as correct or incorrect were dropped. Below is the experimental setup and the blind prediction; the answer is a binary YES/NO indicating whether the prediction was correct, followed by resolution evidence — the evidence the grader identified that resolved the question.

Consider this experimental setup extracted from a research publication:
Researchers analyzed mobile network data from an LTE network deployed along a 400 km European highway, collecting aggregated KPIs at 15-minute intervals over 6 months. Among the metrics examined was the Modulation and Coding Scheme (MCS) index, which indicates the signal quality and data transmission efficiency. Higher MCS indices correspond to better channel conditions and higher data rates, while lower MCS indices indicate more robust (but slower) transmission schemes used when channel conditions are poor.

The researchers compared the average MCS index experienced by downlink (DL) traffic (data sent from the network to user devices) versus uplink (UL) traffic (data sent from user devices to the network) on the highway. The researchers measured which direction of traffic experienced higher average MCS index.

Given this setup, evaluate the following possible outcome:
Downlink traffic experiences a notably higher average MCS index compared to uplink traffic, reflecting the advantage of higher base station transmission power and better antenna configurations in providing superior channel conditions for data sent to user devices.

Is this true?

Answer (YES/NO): NO